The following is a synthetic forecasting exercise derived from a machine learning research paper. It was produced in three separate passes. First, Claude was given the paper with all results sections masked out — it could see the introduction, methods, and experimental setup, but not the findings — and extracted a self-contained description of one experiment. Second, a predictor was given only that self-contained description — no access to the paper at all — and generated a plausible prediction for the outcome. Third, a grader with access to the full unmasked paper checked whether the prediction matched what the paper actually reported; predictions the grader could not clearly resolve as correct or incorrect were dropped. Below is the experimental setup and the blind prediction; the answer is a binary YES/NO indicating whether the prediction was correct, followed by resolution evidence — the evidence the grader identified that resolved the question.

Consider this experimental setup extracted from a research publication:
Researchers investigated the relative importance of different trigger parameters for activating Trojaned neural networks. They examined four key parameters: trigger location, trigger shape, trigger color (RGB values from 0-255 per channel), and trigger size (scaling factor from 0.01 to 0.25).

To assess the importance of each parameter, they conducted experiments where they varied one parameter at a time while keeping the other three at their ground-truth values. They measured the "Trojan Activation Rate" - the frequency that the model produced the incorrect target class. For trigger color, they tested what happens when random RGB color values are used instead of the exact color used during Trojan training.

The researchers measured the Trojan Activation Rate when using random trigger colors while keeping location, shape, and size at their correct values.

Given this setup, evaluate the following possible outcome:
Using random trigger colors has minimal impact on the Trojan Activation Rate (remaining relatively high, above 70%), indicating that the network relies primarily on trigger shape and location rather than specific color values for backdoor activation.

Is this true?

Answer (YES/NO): NO